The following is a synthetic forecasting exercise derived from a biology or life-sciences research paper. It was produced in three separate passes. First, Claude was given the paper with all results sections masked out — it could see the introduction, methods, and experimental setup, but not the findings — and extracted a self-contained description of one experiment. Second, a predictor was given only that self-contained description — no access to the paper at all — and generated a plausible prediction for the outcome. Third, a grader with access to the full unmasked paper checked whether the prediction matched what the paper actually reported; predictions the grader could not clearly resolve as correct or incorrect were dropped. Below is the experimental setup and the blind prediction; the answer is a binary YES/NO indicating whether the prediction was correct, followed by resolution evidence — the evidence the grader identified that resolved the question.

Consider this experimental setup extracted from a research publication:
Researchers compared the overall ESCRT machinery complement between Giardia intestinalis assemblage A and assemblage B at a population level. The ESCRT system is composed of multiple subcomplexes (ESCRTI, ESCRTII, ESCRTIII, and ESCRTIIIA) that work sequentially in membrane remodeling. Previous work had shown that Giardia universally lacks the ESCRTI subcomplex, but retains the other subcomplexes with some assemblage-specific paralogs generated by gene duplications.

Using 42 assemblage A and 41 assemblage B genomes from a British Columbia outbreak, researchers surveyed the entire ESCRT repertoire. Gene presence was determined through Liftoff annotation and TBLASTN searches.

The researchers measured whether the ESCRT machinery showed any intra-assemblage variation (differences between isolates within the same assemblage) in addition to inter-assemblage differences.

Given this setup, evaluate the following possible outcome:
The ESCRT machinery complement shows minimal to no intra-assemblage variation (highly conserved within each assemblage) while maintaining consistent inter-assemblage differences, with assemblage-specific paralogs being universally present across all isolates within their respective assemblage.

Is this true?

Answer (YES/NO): YES